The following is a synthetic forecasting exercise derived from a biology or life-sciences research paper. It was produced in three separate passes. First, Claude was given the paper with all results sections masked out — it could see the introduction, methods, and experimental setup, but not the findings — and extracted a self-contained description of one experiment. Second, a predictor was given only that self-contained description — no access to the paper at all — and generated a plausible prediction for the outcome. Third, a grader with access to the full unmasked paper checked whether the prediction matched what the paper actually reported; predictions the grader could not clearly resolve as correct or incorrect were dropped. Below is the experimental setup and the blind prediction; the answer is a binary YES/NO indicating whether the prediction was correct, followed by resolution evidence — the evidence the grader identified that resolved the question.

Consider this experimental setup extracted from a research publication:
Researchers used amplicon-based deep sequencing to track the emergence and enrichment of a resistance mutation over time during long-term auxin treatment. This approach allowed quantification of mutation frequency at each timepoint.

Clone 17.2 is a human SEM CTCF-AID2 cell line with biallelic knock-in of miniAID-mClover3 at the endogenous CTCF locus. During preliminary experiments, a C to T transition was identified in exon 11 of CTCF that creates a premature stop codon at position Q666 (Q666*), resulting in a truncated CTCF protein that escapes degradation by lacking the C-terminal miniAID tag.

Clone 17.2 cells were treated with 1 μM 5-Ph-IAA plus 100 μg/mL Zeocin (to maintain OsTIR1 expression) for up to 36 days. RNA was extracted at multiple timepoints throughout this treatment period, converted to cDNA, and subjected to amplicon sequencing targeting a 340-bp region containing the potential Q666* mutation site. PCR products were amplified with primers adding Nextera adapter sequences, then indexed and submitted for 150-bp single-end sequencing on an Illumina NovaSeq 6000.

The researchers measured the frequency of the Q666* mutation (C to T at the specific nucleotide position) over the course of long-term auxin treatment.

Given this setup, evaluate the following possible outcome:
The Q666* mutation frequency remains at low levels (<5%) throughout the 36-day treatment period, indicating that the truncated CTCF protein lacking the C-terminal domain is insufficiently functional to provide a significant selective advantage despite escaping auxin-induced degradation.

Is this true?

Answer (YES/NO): NO